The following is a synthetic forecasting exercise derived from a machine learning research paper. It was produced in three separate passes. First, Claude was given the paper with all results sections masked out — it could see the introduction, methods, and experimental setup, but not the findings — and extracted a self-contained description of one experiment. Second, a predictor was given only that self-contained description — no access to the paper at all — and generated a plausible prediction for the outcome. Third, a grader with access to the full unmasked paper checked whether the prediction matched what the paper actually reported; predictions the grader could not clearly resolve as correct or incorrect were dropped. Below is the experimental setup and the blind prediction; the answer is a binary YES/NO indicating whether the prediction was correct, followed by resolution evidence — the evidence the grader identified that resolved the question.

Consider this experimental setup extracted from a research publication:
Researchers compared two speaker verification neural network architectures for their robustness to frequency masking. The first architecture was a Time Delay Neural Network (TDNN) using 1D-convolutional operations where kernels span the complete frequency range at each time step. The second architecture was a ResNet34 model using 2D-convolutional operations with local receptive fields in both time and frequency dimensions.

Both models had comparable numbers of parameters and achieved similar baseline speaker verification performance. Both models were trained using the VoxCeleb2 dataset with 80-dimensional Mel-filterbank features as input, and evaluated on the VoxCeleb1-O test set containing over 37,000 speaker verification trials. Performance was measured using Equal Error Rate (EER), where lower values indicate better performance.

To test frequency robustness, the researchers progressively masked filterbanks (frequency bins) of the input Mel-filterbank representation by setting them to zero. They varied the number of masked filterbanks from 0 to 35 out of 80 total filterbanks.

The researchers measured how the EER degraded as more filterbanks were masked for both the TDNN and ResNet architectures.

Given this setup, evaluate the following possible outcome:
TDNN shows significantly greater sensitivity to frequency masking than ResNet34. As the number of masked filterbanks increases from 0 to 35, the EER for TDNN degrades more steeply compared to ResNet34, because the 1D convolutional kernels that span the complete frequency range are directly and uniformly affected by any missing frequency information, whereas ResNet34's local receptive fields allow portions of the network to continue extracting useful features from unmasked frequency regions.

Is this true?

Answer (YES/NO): YES